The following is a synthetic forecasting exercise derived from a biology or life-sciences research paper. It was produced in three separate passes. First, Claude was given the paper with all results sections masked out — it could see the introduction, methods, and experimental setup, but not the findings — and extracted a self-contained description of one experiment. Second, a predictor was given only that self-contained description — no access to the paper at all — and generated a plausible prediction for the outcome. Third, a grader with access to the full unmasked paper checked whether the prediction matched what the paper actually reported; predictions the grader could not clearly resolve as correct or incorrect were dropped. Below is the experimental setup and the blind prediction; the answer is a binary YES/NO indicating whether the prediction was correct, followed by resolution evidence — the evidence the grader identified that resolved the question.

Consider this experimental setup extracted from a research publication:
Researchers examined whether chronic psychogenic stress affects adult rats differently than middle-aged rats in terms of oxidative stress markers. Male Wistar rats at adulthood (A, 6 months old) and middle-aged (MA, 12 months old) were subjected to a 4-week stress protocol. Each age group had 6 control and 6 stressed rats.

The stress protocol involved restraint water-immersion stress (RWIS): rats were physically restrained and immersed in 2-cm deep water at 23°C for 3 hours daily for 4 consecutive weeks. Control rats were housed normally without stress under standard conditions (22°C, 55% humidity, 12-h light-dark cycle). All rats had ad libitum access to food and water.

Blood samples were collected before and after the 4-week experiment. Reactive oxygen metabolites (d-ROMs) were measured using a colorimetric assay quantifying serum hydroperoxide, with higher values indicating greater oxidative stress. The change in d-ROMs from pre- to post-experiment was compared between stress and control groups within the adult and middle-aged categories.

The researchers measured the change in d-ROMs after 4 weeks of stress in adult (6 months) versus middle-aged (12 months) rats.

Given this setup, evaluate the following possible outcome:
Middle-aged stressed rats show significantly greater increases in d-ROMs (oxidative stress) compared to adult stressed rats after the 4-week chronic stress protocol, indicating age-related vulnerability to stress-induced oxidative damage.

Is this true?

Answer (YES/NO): NO